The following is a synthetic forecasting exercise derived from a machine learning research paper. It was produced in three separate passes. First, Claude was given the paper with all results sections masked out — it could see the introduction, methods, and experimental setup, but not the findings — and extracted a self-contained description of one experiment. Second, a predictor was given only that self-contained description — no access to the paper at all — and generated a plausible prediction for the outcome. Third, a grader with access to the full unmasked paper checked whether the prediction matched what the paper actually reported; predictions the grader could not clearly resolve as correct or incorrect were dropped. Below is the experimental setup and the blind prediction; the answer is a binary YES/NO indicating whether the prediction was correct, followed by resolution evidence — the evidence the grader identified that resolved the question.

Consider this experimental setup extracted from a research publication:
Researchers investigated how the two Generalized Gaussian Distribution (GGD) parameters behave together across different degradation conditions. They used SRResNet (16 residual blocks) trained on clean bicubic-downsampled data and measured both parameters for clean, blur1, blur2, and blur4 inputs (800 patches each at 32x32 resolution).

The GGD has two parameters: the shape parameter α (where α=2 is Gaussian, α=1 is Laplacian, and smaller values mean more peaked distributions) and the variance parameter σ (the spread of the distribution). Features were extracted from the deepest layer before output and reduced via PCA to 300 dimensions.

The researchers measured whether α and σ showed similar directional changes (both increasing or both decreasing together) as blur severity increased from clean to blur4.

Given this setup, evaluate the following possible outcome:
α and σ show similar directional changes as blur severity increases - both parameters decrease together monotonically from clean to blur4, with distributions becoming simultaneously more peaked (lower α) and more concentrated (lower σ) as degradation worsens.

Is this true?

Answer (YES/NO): YES